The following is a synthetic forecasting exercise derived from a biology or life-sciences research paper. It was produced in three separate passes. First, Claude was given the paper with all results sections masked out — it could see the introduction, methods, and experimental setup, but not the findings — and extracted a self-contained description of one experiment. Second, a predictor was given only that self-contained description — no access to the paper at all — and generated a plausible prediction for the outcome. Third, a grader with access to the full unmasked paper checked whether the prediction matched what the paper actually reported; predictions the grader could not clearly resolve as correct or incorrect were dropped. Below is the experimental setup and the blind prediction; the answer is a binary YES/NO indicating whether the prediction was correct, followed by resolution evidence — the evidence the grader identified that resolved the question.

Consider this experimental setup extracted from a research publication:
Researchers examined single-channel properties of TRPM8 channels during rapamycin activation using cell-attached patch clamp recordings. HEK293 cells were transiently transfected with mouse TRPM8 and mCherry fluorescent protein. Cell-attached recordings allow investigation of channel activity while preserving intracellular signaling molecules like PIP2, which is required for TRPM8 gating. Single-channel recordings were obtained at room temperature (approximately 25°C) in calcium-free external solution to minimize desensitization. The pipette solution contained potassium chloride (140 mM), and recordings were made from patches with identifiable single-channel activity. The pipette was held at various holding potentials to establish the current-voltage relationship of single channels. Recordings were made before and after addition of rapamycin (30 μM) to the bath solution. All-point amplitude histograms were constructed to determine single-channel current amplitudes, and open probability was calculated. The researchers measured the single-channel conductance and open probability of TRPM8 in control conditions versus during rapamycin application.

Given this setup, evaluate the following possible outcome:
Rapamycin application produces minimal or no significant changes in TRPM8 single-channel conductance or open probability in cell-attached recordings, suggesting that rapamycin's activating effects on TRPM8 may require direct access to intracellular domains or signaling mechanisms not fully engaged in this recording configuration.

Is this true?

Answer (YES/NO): NO